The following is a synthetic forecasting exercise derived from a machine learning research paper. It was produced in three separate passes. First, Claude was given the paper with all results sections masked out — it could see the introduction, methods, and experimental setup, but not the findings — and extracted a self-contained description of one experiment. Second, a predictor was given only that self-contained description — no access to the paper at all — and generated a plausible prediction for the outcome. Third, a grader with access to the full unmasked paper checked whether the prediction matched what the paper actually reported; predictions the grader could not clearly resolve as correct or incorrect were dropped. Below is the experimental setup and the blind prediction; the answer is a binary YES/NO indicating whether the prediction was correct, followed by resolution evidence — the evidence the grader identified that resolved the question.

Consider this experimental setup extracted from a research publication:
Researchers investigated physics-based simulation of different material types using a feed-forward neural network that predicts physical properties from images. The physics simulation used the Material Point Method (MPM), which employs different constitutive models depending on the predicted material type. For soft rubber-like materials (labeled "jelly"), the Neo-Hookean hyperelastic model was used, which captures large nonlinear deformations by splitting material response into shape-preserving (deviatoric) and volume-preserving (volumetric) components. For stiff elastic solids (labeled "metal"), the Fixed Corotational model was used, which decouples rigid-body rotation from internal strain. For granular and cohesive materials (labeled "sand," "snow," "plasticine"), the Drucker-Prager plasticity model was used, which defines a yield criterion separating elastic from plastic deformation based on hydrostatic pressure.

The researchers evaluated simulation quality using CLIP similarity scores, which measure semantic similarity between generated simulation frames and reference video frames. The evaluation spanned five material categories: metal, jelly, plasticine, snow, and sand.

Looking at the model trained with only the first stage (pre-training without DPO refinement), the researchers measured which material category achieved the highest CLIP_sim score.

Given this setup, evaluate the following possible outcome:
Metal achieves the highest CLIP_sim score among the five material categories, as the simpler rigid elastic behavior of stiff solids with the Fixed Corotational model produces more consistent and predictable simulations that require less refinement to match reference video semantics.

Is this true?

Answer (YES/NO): NO